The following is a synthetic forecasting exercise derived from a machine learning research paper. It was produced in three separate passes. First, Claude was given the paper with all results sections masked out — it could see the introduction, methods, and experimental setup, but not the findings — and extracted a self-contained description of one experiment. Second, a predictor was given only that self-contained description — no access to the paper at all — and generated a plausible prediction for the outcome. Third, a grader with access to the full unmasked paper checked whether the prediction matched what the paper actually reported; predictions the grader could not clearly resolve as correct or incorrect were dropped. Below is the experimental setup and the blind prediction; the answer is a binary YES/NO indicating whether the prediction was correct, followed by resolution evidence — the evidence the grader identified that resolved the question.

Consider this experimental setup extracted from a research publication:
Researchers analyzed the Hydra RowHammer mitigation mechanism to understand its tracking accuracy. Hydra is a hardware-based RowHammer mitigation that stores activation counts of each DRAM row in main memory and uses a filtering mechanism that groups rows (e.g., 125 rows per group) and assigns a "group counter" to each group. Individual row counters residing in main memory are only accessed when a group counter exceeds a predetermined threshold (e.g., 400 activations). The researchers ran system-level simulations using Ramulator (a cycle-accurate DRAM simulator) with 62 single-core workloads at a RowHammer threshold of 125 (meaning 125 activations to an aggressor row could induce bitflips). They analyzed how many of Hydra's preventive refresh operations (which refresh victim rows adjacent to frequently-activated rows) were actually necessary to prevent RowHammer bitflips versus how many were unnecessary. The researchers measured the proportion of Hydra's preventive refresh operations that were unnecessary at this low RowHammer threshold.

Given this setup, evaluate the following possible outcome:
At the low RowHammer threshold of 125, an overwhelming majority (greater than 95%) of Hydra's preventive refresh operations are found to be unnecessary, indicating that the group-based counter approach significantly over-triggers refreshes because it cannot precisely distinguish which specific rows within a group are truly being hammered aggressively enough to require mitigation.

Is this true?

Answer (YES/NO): NO